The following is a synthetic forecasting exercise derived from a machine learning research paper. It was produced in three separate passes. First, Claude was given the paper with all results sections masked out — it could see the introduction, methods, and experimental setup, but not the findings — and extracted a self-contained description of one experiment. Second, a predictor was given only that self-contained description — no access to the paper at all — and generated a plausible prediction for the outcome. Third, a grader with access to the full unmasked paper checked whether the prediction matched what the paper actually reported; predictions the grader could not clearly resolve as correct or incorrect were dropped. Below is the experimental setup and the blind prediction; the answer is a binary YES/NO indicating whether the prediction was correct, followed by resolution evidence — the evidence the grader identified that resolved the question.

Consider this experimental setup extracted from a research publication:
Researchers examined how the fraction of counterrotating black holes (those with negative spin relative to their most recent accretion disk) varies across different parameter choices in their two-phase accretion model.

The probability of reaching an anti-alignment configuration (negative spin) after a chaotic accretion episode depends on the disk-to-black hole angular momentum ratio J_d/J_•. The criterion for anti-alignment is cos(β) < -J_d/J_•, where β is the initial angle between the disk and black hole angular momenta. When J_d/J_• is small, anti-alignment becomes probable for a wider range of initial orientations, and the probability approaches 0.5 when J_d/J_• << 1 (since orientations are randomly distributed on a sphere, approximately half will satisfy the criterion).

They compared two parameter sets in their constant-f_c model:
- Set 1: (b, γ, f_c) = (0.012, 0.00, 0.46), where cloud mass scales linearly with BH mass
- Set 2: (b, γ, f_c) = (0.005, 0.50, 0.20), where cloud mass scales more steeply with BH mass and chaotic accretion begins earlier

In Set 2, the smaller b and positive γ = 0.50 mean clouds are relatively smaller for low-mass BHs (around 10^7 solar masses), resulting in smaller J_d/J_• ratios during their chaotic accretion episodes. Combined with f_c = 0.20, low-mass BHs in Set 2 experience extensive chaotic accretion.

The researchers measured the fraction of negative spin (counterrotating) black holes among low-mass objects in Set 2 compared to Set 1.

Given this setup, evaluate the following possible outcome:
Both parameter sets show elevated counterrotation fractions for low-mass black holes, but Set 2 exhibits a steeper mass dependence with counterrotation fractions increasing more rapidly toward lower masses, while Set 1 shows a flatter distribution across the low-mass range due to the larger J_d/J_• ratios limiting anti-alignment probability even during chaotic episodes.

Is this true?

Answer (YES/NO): NO